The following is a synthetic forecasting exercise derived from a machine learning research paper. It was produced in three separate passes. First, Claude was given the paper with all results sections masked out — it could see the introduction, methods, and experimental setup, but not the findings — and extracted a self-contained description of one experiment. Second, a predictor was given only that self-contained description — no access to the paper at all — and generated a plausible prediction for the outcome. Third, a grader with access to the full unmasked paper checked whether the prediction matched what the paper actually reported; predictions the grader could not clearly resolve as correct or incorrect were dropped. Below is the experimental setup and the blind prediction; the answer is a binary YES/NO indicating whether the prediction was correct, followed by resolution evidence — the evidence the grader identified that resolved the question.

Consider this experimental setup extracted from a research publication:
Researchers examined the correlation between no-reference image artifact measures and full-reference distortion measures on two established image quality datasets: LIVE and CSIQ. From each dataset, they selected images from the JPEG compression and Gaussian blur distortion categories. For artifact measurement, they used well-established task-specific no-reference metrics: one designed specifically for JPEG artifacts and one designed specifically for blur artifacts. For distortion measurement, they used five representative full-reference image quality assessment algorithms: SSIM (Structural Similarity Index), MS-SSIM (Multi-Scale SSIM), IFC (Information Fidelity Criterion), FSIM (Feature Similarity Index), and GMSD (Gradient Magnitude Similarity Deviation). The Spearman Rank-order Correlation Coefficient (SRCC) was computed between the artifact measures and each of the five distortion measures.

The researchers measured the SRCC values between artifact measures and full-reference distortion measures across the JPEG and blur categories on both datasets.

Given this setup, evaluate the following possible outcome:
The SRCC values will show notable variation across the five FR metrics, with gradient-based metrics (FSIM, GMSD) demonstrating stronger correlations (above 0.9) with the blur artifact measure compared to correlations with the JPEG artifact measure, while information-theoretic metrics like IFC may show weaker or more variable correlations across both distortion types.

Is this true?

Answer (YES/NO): NO